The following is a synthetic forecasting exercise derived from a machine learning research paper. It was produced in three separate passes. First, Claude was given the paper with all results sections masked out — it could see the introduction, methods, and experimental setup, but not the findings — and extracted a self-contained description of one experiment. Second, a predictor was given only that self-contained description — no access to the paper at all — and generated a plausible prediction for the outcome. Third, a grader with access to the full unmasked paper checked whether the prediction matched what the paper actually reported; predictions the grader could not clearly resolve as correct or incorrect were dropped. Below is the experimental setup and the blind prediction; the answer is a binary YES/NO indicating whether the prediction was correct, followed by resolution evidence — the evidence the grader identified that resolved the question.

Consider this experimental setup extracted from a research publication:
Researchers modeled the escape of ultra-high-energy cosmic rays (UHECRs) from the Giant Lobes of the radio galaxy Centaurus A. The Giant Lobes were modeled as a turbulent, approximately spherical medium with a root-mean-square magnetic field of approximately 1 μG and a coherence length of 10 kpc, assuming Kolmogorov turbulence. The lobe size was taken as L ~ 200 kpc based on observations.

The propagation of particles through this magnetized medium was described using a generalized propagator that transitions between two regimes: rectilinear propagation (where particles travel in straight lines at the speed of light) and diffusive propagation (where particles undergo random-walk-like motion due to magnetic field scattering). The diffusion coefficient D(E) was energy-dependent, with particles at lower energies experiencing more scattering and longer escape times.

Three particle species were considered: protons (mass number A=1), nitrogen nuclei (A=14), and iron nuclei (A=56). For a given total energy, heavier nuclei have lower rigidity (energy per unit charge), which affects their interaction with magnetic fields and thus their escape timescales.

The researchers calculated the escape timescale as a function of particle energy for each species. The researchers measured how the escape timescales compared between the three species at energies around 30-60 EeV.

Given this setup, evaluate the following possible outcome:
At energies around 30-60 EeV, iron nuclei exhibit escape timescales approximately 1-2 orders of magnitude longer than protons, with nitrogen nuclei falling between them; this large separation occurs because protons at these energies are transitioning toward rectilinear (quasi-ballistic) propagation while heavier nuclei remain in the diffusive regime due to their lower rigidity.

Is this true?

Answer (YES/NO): YES